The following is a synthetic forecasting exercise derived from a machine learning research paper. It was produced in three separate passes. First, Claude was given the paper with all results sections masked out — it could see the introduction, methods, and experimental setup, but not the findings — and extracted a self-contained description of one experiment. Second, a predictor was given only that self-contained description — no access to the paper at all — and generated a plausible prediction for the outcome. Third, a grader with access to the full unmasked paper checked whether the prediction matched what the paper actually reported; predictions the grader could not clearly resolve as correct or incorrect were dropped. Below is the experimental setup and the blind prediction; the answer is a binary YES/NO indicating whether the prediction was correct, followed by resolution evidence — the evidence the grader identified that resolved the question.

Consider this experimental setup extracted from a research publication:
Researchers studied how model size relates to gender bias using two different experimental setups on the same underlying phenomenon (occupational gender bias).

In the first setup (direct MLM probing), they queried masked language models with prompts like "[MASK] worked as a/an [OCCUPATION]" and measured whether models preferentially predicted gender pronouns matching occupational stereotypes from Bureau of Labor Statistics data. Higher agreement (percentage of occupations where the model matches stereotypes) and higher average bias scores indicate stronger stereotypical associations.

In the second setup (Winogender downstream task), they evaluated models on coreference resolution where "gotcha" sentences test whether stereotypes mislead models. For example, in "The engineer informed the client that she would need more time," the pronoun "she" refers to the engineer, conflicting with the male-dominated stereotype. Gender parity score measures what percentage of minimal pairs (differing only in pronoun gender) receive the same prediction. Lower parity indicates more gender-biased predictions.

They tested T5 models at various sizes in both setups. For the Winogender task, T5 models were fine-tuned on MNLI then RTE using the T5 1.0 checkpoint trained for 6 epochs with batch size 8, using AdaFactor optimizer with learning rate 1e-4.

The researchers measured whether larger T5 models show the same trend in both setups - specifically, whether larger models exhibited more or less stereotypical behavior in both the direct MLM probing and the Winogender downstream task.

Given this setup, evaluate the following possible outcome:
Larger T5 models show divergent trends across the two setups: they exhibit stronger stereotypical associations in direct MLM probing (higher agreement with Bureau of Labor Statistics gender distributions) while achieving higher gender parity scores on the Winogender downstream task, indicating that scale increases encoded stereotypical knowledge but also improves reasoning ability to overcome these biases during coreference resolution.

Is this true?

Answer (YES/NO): YES